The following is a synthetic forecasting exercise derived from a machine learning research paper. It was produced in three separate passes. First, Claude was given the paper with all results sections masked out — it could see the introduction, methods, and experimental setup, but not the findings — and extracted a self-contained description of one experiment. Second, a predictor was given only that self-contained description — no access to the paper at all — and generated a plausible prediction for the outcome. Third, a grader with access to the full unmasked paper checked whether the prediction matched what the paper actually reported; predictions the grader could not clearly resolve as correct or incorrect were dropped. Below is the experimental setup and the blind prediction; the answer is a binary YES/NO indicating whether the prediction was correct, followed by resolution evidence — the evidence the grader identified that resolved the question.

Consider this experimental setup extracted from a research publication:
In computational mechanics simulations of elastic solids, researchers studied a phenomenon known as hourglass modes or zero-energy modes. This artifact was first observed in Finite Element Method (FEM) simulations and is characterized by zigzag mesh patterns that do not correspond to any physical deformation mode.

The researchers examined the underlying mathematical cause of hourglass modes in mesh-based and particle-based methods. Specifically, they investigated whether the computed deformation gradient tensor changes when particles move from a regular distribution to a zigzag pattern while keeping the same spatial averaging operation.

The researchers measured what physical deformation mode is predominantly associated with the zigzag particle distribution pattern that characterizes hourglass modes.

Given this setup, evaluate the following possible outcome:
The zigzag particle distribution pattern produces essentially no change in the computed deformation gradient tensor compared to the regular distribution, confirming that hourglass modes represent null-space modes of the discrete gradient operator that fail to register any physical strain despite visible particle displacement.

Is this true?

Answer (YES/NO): YES